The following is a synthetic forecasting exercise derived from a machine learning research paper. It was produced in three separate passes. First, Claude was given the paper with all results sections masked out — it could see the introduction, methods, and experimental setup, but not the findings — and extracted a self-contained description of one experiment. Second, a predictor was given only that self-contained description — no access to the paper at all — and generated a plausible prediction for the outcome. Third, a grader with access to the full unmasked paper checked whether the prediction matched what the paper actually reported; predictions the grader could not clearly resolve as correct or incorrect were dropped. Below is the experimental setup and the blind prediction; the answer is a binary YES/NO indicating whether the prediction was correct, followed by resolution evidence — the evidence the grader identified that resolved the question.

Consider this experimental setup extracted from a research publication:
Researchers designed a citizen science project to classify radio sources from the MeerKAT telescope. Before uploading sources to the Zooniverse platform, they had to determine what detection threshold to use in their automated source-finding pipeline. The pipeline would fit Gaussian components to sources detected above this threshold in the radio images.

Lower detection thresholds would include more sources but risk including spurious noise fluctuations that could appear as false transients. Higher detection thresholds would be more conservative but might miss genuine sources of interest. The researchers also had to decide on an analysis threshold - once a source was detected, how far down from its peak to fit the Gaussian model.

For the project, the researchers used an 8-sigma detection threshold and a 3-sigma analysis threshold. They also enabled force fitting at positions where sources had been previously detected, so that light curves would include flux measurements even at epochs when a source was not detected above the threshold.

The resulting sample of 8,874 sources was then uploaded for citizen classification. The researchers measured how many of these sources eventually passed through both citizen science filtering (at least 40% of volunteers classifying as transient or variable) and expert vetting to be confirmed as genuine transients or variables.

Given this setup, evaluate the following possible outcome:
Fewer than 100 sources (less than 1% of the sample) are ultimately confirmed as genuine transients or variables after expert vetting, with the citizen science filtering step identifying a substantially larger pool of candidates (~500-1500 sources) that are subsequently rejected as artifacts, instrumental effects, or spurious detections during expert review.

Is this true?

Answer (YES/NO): NO